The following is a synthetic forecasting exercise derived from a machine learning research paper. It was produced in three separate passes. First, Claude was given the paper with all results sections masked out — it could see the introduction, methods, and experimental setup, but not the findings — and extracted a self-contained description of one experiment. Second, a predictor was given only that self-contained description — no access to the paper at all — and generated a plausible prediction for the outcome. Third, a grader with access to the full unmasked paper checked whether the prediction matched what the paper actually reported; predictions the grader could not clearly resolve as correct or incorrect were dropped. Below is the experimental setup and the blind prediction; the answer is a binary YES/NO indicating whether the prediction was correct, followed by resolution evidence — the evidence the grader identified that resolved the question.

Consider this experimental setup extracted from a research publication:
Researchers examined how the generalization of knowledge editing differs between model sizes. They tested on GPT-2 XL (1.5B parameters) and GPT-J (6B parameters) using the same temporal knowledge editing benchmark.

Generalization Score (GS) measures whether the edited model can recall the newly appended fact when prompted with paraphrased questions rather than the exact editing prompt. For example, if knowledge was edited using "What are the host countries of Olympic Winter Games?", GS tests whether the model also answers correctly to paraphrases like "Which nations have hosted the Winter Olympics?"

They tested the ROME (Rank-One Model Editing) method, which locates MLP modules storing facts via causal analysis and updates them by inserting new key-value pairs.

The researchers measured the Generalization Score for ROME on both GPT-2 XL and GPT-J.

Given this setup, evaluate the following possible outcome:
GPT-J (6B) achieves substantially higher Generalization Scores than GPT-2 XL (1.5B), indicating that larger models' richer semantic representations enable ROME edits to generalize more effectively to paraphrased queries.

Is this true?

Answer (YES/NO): YES